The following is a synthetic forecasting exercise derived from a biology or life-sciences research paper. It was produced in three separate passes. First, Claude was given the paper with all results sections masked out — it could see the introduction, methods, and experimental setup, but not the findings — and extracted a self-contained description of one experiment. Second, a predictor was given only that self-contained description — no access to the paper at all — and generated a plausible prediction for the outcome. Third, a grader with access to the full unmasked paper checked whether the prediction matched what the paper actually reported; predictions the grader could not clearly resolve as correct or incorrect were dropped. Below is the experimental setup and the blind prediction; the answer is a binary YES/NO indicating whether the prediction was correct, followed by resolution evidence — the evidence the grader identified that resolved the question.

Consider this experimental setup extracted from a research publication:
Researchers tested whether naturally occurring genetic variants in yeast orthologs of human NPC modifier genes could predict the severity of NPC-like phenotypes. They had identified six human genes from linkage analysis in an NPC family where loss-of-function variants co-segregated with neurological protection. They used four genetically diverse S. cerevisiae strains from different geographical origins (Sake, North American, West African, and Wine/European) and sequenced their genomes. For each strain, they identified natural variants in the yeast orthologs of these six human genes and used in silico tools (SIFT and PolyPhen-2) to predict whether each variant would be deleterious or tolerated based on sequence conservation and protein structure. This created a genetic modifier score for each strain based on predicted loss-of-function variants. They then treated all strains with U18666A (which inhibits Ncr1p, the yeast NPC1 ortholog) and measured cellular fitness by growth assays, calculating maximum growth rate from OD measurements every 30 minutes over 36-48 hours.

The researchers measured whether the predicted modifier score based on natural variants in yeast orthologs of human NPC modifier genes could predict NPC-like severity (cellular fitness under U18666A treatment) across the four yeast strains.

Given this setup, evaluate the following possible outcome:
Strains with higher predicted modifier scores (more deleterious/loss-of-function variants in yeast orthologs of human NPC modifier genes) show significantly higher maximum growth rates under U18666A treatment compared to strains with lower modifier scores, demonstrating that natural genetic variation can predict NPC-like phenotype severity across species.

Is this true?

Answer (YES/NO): YES